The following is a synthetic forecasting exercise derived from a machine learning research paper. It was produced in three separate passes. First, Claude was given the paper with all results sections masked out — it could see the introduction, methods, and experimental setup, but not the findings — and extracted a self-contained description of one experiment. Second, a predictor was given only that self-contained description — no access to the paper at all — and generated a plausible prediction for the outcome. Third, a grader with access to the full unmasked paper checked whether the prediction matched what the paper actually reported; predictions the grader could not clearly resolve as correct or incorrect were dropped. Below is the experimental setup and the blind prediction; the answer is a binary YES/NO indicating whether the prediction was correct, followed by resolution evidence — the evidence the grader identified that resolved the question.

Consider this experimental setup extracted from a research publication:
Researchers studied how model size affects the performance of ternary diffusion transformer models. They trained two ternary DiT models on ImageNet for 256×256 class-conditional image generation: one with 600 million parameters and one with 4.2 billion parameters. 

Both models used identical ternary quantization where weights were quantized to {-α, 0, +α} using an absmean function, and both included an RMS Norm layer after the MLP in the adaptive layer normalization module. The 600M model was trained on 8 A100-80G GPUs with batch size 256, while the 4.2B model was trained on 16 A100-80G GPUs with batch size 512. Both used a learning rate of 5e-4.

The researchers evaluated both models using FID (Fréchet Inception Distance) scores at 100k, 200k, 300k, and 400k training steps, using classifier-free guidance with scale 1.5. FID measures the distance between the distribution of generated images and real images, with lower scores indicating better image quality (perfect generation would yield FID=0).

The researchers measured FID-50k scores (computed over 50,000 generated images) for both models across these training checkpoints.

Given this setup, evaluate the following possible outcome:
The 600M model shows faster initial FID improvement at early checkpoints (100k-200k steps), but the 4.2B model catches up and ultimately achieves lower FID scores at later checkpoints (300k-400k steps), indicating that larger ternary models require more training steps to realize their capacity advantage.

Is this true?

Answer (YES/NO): NO